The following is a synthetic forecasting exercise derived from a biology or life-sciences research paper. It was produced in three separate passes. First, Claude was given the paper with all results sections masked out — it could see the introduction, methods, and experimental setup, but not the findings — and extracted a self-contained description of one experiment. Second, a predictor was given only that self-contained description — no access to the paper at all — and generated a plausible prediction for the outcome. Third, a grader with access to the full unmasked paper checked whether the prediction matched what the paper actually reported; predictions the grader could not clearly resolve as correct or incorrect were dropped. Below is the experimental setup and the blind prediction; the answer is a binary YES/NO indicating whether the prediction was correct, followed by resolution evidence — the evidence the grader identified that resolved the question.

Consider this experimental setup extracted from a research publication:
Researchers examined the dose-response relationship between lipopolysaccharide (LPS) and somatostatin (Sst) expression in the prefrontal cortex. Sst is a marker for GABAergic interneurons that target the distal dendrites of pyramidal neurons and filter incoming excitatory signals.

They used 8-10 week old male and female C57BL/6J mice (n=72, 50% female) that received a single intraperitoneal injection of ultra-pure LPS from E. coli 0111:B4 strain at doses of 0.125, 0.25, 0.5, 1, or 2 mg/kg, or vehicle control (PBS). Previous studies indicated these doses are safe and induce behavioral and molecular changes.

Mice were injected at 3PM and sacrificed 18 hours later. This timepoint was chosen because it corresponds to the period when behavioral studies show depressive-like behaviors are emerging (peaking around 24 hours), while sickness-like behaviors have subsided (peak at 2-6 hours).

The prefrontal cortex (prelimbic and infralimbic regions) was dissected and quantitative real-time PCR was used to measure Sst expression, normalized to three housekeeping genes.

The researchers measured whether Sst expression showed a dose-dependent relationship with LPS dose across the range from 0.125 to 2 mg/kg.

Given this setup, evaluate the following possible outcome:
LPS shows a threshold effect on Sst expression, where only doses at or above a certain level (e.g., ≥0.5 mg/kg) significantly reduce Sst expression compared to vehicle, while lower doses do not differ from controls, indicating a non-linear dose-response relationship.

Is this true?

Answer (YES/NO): NO